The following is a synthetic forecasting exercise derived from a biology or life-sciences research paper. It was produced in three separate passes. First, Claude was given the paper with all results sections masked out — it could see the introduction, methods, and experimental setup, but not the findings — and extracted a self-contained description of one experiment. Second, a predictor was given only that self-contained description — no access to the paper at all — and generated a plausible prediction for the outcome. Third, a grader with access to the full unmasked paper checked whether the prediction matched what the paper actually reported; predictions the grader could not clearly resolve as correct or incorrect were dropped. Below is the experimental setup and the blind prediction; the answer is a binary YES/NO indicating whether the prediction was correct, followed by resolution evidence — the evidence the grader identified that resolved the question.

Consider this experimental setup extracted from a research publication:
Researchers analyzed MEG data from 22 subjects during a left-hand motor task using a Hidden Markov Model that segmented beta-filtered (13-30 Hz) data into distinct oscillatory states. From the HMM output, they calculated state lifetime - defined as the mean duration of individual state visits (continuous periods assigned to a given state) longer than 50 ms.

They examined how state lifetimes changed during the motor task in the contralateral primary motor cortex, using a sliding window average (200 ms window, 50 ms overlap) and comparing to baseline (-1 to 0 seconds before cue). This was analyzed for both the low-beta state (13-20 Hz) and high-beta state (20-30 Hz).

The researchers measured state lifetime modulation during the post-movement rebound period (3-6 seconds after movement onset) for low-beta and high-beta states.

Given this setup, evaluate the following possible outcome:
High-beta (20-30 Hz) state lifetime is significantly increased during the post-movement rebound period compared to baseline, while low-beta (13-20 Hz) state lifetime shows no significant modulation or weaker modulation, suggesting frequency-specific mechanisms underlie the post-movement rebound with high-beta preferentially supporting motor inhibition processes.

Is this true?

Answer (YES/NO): NO